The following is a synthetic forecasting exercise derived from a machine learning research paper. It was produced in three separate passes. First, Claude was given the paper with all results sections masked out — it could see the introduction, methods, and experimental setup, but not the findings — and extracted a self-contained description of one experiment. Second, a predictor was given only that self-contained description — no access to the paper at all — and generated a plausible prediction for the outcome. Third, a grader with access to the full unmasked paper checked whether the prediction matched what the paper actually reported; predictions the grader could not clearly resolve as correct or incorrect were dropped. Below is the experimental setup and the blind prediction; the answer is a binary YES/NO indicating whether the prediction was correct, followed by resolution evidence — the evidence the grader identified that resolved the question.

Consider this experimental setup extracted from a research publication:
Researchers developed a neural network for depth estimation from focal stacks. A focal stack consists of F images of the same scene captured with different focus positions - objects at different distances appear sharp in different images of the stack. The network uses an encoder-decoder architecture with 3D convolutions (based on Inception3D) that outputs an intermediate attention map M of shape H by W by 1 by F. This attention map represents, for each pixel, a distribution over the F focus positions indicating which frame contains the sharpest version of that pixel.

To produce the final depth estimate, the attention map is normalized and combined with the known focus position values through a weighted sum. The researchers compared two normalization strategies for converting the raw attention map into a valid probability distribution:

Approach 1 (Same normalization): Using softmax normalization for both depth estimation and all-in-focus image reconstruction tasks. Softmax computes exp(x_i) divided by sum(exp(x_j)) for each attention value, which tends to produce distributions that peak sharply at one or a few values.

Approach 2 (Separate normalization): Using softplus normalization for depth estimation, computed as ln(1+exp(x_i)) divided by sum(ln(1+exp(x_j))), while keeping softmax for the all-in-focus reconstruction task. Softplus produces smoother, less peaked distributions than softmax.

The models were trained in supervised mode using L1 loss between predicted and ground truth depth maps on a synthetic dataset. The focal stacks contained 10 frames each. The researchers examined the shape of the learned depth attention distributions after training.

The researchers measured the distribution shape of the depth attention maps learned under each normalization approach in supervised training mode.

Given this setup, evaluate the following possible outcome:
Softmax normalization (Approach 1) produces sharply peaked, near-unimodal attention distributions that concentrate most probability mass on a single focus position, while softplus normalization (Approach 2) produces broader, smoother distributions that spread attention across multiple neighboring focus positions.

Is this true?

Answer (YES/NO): NO